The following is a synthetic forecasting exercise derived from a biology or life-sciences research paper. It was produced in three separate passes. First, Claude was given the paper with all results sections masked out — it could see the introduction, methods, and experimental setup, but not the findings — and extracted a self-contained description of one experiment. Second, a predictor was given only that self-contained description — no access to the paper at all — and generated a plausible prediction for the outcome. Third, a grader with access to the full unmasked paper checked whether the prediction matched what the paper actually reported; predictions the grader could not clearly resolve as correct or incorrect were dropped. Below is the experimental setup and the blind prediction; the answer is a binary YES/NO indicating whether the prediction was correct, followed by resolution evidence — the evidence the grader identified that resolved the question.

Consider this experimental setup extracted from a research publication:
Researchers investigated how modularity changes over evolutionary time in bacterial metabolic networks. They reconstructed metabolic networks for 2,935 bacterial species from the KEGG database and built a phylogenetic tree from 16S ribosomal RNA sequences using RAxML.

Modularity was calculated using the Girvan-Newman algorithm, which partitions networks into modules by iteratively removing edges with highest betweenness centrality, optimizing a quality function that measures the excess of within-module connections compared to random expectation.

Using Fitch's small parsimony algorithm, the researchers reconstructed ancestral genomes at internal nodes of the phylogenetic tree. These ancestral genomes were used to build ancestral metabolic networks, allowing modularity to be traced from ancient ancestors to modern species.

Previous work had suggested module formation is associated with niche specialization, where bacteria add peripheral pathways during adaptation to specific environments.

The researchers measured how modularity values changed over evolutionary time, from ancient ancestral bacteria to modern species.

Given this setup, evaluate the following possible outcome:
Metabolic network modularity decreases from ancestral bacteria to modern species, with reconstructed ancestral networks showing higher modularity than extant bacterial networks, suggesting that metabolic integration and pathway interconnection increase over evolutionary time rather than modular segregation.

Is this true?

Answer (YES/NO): NO